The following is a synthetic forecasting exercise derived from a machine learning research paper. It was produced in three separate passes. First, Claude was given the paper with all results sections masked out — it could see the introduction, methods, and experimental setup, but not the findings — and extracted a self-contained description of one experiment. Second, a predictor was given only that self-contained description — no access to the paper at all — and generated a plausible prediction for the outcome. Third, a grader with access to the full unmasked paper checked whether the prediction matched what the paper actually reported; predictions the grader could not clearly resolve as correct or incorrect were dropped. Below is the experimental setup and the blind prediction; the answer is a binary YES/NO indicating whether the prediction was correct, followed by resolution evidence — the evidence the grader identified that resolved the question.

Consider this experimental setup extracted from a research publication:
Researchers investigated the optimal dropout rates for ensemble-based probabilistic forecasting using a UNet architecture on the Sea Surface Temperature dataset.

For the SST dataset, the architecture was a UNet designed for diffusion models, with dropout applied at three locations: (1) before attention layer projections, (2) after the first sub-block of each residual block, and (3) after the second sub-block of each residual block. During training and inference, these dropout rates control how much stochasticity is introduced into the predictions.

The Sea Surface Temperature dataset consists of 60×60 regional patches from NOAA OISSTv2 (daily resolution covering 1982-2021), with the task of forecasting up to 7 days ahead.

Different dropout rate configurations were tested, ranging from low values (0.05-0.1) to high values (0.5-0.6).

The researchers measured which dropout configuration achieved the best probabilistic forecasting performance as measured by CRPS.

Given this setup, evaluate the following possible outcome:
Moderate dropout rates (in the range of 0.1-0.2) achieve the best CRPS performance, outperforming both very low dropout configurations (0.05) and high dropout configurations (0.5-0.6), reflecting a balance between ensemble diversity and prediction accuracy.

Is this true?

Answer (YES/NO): NO